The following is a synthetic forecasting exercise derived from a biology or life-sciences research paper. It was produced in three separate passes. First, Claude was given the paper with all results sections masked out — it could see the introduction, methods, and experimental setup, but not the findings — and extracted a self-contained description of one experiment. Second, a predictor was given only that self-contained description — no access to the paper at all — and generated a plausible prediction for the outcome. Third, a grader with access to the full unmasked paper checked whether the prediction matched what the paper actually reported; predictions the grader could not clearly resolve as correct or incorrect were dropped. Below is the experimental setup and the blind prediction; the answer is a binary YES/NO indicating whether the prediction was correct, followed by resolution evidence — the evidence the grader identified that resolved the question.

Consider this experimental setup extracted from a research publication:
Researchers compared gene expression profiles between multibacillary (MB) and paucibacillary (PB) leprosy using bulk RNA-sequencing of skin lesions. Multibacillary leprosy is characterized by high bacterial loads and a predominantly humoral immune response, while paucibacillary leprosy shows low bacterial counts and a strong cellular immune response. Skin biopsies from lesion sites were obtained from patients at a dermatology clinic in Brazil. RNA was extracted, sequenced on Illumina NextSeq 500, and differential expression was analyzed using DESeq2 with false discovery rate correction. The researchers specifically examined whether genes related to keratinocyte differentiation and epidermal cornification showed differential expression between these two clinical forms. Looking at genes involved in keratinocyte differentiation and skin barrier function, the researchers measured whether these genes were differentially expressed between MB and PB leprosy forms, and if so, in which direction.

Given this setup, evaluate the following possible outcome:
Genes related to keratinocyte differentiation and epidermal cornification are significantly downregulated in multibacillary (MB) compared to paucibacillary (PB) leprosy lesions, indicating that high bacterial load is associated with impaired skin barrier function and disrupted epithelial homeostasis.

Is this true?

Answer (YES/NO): YES